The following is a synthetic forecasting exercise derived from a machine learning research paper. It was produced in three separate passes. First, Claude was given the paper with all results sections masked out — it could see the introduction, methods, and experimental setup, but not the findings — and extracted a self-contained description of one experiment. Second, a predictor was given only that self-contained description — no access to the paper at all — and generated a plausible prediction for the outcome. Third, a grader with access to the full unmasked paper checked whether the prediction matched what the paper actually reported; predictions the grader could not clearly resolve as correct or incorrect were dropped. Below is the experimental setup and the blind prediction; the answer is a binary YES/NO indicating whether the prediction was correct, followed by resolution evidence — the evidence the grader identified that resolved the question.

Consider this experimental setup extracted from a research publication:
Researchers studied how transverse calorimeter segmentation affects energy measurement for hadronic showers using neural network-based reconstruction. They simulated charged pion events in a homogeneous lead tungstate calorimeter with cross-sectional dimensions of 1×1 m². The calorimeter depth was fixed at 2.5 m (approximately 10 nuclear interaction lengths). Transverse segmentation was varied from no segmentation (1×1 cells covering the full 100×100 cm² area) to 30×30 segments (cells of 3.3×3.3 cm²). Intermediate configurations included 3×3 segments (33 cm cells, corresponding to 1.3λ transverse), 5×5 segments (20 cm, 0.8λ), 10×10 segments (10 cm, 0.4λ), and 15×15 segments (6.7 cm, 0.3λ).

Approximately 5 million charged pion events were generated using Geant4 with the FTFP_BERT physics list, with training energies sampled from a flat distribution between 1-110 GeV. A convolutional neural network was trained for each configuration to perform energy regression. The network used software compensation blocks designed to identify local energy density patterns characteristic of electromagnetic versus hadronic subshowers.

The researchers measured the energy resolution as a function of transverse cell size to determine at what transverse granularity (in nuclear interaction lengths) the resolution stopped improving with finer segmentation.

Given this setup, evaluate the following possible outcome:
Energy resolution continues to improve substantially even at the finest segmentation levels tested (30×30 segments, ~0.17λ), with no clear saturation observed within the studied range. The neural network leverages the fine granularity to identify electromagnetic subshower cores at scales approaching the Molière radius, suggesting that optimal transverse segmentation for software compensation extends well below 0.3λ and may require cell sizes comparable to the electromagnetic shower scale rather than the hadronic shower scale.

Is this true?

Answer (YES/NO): NO